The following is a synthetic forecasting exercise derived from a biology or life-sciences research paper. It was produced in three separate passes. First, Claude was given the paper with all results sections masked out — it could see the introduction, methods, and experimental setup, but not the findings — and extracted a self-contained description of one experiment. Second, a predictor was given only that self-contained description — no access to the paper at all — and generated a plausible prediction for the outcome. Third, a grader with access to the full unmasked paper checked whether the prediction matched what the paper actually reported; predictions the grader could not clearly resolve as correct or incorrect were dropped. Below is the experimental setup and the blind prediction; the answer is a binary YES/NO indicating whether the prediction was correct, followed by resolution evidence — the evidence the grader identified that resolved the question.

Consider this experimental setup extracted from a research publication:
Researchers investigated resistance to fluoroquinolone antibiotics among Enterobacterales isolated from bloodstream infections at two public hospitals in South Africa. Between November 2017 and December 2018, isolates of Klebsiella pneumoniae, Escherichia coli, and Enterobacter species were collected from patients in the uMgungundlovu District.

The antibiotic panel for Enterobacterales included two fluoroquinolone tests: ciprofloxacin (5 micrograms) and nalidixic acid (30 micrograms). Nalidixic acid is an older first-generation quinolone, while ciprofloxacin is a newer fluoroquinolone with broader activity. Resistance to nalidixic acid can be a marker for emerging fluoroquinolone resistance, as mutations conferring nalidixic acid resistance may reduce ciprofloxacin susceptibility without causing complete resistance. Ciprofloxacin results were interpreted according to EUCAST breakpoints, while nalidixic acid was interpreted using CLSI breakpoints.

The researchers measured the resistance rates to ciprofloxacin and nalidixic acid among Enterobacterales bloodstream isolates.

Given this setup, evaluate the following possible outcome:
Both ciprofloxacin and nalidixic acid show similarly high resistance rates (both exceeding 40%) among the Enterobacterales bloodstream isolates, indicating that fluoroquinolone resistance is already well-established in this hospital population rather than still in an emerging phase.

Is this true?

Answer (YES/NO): NO